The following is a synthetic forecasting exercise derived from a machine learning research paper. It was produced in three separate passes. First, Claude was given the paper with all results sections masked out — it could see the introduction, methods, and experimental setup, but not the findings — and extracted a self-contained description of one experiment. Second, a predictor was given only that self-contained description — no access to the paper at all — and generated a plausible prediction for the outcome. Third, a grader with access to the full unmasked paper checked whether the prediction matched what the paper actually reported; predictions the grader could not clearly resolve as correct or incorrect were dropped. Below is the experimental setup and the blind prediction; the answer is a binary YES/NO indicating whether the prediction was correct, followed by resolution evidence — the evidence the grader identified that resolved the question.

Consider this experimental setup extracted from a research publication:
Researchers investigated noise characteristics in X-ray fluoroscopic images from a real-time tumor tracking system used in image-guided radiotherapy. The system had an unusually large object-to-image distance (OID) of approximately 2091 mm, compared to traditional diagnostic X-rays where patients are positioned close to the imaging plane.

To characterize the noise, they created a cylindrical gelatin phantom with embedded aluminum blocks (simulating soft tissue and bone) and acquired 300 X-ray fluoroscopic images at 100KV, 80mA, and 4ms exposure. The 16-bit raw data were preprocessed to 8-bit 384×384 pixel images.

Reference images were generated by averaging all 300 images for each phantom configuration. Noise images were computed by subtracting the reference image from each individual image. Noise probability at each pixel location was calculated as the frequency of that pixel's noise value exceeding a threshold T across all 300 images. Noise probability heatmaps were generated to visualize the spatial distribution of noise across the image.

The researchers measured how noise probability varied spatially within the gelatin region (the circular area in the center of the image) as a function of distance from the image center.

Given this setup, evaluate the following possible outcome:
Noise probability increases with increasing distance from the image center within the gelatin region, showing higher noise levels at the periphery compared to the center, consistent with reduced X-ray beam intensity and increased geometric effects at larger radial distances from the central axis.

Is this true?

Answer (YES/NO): YES